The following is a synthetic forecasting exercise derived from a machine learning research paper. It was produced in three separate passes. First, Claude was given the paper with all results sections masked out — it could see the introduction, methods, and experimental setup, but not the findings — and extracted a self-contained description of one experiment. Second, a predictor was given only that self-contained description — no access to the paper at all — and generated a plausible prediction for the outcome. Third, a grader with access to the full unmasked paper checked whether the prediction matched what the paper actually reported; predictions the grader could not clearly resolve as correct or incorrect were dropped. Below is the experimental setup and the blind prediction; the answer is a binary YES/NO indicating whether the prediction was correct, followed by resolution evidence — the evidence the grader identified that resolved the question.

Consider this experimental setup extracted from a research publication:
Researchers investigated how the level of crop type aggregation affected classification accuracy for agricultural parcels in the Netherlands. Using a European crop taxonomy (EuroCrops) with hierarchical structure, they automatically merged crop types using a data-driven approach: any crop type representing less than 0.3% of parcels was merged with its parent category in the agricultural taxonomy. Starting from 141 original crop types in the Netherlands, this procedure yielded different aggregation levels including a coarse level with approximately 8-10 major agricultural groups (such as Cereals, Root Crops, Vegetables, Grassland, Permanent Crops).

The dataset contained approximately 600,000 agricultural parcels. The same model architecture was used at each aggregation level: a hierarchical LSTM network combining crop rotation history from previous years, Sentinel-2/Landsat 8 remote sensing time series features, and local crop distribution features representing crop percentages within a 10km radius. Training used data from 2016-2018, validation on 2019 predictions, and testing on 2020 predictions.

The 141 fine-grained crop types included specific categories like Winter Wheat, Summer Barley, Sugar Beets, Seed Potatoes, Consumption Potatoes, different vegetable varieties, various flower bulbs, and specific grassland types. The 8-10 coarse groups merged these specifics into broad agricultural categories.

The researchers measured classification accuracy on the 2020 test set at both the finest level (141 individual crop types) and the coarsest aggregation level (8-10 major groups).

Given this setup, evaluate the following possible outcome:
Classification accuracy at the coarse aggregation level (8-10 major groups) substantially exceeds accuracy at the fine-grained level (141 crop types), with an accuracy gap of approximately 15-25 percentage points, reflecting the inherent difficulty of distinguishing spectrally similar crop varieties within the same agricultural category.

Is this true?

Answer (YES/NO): NO